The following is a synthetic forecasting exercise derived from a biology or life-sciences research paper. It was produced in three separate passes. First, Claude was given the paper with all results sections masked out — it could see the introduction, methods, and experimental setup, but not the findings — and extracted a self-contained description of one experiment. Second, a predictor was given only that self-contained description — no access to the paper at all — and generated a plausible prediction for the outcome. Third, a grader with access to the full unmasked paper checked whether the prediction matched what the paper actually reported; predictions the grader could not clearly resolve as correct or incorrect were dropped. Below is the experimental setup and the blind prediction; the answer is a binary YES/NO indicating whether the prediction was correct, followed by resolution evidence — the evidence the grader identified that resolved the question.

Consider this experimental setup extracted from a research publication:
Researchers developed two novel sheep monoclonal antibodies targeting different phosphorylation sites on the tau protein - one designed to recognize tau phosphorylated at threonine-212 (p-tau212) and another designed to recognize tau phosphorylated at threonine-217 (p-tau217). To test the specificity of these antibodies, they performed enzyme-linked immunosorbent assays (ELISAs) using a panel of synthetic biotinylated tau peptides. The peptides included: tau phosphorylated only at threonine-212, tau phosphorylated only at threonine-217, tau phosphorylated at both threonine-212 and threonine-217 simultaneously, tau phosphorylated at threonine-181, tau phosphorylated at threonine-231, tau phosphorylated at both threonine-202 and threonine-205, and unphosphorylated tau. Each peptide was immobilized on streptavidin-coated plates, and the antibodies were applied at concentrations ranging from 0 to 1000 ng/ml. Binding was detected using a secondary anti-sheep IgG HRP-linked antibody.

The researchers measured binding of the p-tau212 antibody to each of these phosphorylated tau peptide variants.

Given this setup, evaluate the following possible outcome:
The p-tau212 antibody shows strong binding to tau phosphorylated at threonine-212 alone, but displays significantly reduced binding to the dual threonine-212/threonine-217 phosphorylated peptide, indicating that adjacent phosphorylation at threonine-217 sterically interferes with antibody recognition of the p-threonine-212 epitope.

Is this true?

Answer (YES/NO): NO